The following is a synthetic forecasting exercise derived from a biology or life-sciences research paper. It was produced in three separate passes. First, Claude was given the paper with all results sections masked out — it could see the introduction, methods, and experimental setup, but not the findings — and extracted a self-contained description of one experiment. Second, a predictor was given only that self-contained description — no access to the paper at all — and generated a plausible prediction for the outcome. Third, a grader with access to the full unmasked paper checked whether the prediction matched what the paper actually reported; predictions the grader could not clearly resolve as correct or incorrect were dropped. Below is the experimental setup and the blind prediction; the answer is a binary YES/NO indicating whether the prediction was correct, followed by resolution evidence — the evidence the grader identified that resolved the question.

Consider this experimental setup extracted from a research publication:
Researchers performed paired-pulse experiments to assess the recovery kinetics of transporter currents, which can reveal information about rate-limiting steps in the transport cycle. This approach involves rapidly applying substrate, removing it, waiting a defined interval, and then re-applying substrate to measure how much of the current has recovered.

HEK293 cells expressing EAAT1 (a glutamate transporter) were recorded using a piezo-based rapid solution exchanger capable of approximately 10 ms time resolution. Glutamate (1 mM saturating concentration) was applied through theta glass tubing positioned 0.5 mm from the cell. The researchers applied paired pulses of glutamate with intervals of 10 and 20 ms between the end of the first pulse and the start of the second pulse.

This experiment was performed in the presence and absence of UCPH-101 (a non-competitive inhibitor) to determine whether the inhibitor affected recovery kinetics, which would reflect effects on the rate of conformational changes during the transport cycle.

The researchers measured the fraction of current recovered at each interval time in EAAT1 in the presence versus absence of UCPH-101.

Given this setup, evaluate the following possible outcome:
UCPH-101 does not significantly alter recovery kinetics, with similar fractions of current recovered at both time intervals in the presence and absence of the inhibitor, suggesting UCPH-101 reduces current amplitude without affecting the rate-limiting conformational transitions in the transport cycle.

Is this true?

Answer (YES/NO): YES